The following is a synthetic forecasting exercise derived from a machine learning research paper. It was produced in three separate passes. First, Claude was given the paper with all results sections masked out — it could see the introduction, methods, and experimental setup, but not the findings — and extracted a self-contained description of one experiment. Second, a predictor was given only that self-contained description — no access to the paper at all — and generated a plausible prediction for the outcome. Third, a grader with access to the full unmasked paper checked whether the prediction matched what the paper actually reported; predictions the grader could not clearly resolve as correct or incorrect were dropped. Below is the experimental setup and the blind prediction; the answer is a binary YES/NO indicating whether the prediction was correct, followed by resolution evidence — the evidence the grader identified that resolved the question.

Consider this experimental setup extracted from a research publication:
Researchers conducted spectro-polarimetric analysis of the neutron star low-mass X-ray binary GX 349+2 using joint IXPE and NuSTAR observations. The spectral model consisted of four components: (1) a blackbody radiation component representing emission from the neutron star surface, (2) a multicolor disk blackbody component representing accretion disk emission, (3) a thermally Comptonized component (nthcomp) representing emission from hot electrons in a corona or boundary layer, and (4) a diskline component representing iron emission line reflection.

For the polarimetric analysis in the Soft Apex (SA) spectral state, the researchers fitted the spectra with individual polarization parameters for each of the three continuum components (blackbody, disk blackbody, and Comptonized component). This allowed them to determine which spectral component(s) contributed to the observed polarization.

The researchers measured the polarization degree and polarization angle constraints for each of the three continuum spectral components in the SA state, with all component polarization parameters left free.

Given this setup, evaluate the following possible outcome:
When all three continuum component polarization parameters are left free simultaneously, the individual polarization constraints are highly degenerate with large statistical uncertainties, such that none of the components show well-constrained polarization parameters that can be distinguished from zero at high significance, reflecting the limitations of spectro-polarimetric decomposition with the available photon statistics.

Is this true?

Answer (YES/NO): YES